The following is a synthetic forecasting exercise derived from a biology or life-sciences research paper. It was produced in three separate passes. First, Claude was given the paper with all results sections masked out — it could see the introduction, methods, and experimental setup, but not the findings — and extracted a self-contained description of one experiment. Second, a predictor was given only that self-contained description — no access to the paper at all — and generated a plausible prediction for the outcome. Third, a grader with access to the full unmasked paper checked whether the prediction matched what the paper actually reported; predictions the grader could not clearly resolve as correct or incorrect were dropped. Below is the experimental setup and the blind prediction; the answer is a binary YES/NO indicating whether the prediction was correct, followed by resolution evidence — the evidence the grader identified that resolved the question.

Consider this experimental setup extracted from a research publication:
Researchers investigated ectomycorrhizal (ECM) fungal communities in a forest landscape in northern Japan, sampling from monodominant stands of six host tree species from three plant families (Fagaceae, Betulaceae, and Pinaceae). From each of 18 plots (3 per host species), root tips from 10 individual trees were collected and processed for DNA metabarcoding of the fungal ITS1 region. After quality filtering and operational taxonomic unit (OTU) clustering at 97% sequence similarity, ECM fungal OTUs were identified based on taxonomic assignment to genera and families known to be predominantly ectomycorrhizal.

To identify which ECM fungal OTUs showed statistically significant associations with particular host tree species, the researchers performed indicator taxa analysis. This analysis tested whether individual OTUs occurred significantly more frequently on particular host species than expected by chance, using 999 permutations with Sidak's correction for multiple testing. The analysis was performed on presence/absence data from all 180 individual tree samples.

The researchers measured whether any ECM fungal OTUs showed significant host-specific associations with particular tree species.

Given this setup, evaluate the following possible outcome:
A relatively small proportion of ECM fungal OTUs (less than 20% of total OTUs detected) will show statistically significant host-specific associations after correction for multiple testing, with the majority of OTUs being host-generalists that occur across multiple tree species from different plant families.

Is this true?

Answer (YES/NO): NO